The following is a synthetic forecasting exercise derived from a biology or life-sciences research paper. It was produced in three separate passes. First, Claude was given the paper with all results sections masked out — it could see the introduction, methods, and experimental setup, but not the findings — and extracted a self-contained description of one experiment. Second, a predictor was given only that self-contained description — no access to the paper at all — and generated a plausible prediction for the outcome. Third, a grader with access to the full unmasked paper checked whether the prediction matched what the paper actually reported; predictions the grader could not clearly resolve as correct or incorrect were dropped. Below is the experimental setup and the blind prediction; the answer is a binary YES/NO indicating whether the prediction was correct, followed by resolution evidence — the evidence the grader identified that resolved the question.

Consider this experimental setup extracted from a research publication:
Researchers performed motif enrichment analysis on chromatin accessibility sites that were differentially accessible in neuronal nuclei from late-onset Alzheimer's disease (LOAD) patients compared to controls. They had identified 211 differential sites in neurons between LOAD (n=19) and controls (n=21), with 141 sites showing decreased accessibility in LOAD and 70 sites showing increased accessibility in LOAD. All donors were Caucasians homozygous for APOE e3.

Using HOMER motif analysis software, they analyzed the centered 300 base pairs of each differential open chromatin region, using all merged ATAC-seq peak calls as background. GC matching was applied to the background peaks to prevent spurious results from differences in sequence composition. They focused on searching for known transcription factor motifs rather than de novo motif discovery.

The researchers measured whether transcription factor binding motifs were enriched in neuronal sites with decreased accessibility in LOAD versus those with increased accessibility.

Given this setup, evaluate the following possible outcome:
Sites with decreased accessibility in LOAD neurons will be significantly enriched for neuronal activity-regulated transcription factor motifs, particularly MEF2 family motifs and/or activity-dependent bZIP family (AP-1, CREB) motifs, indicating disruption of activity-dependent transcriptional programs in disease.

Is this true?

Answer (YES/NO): NO